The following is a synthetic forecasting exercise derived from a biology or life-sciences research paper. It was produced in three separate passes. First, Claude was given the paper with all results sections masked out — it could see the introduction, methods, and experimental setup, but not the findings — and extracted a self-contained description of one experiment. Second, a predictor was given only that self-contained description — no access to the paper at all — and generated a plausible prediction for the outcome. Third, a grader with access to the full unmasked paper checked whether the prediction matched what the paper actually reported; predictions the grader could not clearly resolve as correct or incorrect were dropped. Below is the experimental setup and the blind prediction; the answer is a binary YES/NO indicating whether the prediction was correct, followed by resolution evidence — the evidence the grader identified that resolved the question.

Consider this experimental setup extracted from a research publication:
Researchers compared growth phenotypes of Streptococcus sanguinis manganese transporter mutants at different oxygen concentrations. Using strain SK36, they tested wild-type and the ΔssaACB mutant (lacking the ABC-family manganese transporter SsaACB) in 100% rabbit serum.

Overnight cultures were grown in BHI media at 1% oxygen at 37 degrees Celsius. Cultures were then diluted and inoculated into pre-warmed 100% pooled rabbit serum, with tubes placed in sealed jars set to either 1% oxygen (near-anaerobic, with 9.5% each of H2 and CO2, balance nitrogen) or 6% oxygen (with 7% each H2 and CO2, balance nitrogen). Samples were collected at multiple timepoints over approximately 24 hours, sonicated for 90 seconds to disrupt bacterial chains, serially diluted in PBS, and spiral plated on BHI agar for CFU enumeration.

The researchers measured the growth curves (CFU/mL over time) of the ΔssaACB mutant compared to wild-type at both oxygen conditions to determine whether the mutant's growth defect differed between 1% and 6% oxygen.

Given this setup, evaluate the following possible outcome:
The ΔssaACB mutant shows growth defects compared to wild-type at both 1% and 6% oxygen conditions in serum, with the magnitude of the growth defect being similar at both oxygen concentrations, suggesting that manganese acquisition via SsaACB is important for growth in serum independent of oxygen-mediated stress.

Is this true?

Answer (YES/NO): NO